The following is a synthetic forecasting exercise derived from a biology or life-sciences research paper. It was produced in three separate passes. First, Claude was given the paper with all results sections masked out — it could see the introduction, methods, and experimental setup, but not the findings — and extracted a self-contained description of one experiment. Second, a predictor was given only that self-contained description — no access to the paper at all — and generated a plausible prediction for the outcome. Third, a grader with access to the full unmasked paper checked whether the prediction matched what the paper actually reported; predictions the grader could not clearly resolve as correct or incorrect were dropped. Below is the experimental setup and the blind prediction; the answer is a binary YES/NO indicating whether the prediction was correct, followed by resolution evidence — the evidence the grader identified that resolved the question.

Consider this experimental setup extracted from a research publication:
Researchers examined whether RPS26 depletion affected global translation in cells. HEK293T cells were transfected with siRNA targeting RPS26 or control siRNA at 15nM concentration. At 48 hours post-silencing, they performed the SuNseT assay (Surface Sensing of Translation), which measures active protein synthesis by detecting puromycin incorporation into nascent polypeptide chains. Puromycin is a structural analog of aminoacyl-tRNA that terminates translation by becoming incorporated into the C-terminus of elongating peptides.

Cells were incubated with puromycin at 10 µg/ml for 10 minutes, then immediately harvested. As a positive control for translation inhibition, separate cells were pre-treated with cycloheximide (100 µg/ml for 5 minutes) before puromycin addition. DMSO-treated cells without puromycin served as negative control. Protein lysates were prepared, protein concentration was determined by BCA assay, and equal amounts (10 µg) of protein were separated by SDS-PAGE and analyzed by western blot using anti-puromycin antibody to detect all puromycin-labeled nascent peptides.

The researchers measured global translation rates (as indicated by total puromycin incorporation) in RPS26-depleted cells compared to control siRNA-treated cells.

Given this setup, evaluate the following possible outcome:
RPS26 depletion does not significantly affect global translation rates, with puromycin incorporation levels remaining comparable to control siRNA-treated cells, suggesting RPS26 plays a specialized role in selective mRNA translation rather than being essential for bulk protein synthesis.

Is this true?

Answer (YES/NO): YES